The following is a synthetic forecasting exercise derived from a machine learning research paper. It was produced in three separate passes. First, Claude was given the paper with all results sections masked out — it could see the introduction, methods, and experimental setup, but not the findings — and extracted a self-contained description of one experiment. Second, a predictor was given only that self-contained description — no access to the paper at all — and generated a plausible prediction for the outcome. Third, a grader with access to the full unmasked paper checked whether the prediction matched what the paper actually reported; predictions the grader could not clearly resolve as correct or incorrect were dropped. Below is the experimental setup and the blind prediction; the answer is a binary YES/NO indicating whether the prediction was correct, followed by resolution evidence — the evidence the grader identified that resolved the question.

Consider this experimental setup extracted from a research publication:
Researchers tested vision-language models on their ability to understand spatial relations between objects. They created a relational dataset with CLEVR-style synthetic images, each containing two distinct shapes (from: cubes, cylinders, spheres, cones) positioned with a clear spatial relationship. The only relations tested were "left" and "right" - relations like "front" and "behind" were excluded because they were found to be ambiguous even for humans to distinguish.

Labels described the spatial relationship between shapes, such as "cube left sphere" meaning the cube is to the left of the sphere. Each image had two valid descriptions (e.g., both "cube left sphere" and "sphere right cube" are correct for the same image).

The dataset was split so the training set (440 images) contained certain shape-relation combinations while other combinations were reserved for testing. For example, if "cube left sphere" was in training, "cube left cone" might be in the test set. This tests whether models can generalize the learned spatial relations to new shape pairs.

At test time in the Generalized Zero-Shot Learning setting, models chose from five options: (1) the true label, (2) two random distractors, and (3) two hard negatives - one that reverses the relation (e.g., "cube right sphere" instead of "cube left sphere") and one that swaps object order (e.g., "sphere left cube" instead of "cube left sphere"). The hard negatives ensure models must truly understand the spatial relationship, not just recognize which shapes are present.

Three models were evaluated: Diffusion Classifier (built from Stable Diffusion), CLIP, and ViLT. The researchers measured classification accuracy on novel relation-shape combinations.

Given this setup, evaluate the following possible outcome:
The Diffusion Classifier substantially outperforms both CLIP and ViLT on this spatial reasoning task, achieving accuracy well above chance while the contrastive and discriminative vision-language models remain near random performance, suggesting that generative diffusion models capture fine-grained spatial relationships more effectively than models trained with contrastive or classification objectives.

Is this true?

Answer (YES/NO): NO